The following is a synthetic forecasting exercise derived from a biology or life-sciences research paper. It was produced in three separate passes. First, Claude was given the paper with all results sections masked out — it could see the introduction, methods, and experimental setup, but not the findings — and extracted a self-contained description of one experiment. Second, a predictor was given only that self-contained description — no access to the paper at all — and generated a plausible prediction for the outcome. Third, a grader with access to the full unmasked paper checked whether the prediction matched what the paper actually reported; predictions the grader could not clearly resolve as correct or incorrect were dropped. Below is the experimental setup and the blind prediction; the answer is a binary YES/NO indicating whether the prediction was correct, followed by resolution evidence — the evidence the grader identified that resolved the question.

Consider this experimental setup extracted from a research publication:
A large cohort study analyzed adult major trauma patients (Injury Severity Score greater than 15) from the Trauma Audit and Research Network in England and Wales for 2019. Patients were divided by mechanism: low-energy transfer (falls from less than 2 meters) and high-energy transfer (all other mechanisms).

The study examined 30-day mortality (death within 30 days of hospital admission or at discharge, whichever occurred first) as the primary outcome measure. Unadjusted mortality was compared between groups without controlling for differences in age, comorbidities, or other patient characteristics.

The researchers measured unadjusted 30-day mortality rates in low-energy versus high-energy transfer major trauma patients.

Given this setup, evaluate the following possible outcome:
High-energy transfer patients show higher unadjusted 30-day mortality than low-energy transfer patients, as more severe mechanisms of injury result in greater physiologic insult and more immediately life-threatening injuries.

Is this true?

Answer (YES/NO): NO